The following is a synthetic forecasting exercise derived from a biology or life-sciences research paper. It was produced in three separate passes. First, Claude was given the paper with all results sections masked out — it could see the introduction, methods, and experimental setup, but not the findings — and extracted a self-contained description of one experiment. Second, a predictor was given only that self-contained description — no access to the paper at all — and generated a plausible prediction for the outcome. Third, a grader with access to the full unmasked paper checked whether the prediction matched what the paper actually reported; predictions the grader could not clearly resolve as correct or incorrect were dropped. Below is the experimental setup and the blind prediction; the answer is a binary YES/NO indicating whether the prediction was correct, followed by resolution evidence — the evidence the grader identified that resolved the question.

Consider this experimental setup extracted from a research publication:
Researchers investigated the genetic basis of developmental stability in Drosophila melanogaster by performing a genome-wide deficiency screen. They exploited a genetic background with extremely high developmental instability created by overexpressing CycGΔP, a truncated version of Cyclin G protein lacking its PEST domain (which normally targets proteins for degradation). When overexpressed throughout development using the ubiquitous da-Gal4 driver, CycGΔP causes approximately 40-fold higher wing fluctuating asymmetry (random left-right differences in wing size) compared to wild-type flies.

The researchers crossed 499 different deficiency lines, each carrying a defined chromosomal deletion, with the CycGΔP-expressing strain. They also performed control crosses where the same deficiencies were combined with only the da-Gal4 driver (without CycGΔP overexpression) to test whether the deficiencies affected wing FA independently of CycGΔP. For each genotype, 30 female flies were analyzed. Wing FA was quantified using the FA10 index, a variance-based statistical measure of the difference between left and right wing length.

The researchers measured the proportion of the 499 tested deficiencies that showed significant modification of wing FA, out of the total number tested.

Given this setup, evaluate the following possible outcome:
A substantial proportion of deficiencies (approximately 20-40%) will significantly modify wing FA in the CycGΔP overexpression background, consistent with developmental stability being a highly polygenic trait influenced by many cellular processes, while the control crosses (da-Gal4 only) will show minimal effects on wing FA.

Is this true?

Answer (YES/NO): NO